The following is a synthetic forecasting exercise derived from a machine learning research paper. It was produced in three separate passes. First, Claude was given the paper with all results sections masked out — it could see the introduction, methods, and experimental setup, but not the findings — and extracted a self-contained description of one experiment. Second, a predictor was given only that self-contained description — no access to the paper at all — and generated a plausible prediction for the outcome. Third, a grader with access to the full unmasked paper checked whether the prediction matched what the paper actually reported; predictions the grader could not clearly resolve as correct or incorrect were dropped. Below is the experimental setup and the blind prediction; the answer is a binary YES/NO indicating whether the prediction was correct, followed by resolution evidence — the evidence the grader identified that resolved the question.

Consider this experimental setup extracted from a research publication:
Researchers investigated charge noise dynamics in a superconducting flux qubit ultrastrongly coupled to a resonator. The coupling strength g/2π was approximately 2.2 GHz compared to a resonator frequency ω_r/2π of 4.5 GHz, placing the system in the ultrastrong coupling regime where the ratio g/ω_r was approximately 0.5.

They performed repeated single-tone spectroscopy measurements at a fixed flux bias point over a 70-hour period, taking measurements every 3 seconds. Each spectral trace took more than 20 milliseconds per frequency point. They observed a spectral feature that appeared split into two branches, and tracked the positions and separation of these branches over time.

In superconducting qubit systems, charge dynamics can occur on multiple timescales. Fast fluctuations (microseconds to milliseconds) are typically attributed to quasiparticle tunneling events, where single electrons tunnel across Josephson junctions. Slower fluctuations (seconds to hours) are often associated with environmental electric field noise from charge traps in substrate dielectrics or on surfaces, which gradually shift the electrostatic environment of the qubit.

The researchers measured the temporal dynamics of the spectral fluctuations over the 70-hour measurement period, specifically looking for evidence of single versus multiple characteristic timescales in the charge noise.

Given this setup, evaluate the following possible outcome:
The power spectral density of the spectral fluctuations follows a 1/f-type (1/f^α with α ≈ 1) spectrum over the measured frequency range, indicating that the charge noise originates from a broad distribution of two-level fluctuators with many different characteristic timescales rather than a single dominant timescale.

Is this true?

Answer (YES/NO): YES